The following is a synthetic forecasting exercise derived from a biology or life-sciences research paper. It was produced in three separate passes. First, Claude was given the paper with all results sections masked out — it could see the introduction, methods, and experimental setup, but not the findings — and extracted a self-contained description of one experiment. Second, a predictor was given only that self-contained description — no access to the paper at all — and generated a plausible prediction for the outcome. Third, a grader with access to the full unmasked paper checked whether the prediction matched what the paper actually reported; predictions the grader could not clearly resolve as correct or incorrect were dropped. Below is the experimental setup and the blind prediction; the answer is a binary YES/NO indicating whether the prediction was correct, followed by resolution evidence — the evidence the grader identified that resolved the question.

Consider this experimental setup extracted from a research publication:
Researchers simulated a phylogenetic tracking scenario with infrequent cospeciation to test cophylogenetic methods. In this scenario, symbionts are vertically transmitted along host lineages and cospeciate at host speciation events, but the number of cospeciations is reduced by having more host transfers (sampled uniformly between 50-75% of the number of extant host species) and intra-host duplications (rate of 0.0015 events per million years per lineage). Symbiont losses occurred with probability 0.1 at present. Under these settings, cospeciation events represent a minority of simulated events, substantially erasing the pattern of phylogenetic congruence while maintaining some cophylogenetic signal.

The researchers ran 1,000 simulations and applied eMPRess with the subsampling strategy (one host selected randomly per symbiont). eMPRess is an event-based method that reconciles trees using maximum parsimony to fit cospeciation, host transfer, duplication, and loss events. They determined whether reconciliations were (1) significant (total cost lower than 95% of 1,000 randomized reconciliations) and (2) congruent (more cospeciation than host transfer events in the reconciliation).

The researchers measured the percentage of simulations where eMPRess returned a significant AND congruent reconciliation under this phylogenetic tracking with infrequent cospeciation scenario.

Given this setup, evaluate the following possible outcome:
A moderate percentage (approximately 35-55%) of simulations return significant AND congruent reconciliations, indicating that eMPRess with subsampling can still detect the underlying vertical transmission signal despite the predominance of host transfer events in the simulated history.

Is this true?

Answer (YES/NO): NO